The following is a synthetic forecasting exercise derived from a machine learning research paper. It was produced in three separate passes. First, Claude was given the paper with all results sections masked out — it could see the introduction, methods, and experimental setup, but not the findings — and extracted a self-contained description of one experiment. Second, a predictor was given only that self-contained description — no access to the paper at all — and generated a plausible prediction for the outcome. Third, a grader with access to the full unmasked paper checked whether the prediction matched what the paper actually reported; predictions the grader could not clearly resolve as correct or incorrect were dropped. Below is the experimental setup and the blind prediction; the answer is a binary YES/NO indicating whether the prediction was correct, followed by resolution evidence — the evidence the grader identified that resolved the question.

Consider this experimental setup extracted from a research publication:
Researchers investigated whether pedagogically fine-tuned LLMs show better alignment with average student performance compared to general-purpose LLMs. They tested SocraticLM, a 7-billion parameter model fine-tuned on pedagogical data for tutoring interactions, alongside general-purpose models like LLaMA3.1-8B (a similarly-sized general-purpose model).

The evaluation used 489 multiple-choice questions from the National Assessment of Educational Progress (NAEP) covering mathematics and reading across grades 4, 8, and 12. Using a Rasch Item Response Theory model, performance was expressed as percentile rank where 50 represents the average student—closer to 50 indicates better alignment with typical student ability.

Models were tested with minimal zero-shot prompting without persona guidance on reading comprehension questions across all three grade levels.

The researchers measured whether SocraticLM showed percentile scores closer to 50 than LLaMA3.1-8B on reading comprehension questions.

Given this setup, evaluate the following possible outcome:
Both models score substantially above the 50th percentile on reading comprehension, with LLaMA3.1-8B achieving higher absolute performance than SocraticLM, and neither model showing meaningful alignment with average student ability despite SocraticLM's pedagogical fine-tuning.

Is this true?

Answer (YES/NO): NO